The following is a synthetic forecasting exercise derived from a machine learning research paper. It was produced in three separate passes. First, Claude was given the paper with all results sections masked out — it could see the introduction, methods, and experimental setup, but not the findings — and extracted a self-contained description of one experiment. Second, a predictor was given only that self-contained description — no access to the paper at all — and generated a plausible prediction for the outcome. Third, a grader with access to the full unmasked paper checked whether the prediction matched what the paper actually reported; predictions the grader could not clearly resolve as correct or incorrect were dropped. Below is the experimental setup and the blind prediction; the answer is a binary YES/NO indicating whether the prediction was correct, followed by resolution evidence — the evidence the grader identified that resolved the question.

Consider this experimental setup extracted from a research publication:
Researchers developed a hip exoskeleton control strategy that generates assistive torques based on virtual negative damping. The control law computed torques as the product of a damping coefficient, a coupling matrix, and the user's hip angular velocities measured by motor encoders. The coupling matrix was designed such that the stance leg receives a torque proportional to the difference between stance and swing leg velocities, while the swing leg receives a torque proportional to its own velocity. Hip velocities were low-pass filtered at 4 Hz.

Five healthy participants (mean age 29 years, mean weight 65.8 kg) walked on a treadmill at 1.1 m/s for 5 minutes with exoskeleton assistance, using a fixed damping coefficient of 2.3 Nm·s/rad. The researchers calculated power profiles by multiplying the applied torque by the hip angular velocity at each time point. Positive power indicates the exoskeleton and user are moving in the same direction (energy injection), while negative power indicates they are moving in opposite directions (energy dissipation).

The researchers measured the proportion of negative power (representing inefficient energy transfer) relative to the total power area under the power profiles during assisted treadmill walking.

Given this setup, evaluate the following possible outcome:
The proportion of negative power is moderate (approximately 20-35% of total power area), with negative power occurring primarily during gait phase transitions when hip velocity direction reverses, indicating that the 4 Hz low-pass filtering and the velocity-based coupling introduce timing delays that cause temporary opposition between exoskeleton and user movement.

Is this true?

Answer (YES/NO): NO